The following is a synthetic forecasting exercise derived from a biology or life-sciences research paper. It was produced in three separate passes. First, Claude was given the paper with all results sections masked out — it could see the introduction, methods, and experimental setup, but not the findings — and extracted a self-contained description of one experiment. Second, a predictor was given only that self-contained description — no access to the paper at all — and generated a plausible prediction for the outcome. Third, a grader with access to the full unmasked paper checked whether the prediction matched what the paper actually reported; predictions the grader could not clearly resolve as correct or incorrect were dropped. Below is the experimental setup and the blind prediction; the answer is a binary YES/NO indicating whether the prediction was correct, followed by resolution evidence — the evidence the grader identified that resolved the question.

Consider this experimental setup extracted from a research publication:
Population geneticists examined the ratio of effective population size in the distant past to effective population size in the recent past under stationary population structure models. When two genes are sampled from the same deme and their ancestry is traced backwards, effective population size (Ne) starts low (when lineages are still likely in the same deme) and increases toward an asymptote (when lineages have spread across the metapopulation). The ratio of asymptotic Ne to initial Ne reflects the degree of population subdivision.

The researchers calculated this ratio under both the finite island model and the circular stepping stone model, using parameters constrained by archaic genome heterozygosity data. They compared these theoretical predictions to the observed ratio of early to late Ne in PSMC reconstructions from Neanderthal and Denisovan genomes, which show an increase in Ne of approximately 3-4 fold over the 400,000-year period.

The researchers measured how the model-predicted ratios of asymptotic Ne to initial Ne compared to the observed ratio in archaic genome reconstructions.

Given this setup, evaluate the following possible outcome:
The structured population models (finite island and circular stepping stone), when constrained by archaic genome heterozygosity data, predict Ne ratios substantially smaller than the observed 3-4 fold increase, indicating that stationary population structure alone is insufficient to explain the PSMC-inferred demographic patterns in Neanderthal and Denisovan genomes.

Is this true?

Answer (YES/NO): NO